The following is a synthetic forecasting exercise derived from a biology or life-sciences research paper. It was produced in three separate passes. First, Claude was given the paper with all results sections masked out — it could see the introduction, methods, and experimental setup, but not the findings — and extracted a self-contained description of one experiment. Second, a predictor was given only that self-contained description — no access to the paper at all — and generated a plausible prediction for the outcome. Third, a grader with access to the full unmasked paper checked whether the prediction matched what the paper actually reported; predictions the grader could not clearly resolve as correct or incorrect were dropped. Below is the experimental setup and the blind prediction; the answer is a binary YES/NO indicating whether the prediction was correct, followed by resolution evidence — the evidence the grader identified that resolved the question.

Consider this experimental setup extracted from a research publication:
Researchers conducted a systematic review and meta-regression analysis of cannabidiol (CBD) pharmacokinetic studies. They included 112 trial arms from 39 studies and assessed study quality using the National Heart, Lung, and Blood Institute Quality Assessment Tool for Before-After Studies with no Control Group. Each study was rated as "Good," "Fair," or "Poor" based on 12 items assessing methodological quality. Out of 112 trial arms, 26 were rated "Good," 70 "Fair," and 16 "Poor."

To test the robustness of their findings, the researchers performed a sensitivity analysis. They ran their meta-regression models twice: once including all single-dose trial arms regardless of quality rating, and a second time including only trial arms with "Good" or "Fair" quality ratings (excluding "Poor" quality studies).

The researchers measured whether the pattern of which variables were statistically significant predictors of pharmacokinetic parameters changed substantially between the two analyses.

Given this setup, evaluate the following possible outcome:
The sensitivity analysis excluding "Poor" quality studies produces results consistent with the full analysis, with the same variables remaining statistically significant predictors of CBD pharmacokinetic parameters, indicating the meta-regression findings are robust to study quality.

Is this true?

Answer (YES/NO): YES